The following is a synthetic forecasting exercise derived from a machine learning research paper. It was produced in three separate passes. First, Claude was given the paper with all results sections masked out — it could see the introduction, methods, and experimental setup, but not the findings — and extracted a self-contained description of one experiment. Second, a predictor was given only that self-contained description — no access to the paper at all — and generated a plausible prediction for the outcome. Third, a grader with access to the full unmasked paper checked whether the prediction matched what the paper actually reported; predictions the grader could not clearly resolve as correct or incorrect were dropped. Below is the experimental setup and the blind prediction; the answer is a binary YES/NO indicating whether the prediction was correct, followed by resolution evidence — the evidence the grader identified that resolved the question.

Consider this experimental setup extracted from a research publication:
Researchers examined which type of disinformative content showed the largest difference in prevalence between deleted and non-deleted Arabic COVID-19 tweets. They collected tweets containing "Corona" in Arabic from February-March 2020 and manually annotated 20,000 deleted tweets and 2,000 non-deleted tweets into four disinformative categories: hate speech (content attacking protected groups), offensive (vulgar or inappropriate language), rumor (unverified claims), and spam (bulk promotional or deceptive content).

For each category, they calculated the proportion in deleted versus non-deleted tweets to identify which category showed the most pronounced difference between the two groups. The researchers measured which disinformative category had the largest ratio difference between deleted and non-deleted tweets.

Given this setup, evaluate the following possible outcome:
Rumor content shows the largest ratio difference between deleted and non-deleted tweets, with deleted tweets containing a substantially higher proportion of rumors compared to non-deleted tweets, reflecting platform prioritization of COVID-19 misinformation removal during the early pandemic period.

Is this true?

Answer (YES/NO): NO